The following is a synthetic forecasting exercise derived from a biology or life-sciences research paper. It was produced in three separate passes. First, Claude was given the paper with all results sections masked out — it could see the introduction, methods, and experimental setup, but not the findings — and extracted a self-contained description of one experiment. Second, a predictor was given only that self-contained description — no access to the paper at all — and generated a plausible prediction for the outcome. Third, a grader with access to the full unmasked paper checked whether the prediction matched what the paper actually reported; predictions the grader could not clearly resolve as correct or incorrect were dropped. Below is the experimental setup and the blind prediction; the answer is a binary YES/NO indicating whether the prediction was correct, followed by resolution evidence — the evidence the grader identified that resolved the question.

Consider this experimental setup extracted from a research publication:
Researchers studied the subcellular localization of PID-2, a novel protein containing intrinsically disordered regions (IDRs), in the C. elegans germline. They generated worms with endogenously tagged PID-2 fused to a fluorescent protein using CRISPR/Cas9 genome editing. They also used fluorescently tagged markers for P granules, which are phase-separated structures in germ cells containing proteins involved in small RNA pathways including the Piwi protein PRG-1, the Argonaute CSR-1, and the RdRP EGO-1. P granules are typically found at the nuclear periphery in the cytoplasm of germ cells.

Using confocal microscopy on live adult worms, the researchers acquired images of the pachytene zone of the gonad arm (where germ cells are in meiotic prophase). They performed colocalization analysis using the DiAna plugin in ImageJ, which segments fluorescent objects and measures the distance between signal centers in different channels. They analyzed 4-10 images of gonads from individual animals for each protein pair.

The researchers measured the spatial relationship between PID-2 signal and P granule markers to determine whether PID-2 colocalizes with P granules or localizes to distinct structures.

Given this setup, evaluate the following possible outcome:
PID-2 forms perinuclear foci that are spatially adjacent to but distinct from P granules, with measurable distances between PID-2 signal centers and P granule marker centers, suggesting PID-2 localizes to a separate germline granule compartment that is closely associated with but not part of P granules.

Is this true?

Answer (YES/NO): YES